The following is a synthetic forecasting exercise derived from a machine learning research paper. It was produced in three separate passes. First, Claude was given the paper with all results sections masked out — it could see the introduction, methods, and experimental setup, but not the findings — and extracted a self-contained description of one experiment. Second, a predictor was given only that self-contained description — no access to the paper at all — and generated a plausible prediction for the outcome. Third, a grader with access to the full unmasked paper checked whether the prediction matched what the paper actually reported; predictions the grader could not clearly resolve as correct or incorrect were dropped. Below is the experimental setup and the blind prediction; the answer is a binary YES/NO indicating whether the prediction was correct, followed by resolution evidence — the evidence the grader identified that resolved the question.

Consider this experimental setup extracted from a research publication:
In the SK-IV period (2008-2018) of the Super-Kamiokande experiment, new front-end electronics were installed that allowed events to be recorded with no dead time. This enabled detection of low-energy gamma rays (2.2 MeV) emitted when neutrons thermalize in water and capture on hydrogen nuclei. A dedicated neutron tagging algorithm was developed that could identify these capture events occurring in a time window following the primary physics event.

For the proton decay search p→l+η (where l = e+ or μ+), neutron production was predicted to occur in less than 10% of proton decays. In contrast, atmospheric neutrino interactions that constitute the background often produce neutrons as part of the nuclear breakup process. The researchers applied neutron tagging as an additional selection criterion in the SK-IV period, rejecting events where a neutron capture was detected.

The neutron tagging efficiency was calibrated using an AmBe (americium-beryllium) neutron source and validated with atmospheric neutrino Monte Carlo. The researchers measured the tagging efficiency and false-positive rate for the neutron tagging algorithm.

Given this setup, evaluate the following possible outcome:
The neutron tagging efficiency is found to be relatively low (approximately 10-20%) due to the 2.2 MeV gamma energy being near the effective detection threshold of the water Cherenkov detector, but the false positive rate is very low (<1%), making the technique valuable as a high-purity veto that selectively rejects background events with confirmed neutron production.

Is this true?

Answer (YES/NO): NO